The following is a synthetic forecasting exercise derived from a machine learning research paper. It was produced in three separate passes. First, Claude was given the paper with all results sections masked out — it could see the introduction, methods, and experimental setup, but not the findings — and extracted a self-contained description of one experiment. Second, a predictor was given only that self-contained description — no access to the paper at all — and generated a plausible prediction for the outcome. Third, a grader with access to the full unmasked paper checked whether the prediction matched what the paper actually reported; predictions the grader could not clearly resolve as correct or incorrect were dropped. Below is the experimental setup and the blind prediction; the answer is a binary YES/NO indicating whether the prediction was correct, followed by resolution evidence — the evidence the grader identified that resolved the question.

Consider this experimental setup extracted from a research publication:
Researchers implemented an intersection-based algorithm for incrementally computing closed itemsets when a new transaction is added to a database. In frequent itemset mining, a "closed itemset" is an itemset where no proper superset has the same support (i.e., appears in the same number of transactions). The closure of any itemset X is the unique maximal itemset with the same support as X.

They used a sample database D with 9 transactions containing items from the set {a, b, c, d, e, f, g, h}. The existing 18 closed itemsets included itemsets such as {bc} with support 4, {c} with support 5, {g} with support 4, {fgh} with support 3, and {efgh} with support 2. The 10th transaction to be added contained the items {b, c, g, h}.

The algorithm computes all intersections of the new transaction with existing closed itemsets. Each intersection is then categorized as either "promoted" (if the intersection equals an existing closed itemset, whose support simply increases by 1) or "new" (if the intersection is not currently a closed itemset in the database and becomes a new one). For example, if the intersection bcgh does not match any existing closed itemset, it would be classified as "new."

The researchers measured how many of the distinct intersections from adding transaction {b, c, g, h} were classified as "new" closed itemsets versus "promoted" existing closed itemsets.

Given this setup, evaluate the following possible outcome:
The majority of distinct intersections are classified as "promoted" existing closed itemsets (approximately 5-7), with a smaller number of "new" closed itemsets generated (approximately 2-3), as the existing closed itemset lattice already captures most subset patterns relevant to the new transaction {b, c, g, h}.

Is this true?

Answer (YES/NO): NO